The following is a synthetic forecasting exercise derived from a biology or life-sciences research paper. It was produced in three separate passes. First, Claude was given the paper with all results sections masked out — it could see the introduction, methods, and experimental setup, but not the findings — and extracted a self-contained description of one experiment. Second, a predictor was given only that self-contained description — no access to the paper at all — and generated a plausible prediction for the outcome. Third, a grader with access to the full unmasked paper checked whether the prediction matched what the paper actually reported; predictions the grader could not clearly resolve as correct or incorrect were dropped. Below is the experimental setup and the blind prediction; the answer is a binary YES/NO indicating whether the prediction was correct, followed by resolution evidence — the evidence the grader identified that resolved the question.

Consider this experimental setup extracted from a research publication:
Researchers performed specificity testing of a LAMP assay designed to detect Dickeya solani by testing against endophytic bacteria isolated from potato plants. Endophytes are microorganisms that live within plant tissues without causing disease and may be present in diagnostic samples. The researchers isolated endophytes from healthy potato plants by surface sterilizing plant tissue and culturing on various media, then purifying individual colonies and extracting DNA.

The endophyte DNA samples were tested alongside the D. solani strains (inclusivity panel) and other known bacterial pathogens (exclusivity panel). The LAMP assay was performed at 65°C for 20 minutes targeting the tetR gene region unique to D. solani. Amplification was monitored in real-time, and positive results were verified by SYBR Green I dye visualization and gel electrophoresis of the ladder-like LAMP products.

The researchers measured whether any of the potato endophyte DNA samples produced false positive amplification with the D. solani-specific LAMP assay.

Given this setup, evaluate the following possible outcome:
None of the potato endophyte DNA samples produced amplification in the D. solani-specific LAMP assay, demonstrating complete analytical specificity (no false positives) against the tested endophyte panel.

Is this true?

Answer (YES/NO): YES